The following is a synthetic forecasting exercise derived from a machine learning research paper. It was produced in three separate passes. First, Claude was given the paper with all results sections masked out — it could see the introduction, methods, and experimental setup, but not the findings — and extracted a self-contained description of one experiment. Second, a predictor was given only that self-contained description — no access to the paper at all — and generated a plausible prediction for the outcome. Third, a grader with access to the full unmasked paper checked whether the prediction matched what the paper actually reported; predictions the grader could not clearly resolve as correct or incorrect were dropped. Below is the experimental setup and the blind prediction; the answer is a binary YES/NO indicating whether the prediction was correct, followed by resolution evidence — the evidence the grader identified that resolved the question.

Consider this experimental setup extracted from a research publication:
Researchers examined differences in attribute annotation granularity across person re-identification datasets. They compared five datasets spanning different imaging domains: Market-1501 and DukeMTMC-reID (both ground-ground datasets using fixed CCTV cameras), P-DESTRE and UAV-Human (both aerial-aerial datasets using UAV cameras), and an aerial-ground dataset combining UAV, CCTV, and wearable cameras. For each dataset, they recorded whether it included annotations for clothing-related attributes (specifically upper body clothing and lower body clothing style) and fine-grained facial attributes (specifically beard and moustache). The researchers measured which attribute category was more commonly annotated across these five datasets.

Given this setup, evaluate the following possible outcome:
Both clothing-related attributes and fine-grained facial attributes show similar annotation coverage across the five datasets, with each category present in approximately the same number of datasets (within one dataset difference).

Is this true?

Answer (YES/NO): NO